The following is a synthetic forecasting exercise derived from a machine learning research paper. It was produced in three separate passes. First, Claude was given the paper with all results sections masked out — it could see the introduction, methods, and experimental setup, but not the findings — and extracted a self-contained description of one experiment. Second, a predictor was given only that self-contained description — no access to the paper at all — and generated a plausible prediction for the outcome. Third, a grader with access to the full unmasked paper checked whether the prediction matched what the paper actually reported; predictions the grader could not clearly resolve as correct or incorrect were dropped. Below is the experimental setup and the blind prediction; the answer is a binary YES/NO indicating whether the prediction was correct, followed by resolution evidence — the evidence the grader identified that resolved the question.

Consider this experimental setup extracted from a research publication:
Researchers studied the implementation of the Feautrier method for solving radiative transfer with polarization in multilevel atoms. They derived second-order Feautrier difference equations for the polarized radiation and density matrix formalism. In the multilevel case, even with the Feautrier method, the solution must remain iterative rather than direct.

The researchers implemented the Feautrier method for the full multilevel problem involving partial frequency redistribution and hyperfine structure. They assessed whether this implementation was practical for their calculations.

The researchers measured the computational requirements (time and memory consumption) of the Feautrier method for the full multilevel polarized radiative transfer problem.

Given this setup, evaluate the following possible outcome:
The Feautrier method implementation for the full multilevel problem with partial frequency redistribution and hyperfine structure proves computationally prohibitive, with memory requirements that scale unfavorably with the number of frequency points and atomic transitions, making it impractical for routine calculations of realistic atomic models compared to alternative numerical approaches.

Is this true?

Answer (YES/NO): YES